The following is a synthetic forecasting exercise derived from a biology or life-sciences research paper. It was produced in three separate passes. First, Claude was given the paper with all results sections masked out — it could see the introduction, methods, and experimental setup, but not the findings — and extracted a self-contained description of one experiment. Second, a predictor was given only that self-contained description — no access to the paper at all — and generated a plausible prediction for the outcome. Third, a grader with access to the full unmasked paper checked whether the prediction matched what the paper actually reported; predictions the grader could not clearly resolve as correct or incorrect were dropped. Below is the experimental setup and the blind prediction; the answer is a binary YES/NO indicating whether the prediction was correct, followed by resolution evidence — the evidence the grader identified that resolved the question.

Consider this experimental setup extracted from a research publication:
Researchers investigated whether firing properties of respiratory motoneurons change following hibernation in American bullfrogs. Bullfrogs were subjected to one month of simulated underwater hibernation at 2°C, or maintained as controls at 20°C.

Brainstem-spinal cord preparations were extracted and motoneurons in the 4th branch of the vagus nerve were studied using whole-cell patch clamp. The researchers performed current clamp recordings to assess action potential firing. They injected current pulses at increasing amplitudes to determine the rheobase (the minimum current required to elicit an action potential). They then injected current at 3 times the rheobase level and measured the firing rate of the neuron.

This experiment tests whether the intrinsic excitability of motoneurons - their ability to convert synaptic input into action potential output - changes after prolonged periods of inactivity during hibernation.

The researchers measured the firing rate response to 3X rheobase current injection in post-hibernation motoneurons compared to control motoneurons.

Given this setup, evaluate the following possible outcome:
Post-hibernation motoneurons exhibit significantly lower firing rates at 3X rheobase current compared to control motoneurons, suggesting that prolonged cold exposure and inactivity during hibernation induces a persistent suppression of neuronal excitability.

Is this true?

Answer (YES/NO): NO